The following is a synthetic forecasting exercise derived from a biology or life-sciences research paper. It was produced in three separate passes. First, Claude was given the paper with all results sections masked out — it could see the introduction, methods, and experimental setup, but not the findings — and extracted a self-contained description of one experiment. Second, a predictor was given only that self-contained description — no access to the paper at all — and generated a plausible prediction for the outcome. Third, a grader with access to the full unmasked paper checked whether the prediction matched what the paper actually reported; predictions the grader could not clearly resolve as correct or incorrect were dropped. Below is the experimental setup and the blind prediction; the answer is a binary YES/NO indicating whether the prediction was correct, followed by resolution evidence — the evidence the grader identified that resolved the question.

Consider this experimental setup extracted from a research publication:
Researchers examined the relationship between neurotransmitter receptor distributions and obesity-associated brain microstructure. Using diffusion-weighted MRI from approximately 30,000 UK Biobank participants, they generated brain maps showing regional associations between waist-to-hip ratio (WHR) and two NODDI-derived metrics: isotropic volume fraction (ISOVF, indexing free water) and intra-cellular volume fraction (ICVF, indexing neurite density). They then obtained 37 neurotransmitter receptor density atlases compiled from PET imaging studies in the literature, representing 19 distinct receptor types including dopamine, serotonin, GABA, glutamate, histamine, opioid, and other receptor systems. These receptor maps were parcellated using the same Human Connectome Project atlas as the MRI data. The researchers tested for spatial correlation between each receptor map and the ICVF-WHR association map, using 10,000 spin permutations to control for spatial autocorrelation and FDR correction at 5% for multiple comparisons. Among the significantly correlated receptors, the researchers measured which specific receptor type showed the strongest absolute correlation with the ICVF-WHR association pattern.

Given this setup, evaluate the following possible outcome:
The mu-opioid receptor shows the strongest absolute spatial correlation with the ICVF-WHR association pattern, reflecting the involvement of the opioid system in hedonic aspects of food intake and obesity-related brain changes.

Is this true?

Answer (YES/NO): YES